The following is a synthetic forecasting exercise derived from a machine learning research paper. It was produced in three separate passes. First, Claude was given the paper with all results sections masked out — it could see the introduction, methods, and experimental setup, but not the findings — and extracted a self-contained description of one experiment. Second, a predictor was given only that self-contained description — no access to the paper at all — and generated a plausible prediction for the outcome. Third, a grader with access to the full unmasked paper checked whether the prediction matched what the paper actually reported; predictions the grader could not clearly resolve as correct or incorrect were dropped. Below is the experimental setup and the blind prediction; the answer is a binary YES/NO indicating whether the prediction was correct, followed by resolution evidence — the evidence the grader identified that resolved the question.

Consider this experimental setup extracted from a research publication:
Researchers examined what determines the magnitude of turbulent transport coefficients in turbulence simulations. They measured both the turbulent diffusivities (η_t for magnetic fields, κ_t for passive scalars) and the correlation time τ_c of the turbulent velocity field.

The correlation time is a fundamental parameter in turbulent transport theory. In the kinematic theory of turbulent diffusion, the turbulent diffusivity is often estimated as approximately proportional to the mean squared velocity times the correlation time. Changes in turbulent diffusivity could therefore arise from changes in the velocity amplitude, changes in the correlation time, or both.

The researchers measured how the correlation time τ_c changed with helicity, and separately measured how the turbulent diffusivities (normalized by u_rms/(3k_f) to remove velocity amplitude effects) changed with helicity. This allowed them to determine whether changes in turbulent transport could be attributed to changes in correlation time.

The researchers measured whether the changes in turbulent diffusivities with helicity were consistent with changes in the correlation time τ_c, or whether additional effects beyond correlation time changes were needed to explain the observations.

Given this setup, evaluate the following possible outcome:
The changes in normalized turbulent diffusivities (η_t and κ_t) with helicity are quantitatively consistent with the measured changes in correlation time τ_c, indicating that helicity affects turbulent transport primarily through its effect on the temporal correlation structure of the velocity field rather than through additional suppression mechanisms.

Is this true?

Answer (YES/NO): NO